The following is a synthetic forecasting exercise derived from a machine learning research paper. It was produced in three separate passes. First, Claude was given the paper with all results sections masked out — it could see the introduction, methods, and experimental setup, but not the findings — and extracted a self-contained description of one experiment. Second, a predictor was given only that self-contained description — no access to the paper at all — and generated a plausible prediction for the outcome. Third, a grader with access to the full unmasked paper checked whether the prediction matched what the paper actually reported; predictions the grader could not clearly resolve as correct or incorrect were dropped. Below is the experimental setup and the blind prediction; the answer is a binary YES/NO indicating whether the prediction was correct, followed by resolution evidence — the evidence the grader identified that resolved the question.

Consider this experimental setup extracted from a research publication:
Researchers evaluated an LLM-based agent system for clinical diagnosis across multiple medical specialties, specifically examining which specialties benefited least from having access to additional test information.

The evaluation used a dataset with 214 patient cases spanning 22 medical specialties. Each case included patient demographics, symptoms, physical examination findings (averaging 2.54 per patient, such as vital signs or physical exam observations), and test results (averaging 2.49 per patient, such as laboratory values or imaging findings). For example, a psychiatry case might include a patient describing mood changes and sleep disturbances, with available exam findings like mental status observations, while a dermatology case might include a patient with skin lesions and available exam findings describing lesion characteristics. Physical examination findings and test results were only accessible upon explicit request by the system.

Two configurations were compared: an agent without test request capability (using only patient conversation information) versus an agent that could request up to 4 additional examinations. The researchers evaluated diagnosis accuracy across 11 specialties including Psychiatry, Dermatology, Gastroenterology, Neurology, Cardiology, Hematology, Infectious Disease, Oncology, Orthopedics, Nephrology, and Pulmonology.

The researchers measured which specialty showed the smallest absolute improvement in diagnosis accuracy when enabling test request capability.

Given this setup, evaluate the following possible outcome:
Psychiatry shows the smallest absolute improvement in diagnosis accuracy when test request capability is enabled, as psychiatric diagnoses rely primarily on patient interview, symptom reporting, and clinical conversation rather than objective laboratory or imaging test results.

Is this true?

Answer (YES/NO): YES